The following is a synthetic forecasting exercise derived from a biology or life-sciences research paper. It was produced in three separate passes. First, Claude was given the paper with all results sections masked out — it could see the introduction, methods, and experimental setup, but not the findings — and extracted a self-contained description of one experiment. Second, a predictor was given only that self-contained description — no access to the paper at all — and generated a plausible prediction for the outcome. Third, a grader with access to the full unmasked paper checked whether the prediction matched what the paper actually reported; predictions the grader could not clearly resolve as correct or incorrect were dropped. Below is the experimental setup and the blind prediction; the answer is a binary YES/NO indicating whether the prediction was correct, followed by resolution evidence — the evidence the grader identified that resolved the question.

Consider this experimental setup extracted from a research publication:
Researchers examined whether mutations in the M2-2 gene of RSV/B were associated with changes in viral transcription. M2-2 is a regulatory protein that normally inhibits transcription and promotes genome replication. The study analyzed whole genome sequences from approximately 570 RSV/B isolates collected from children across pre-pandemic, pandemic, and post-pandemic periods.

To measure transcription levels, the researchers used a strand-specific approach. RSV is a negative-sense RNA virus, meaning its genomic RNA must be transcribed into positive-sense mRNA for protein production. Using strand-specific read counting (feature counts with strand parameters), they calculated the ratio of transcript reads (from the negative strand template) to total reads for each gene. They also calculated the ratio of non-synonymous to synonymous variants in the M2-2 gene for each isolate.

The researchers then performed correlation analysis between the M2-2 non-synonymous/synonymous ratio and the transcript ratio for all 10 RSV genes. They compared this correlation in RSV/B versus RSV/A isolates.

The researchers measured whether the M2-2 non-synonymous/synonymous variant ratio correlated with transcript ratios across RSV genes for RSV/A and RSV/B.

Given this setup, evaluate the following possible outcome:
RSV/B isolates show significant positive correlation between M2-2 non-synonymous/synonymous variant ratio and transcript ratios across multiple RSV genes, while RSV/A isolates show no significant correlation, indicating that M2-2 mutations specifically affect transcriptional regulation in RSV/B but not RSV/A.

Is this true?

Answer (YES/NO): YES